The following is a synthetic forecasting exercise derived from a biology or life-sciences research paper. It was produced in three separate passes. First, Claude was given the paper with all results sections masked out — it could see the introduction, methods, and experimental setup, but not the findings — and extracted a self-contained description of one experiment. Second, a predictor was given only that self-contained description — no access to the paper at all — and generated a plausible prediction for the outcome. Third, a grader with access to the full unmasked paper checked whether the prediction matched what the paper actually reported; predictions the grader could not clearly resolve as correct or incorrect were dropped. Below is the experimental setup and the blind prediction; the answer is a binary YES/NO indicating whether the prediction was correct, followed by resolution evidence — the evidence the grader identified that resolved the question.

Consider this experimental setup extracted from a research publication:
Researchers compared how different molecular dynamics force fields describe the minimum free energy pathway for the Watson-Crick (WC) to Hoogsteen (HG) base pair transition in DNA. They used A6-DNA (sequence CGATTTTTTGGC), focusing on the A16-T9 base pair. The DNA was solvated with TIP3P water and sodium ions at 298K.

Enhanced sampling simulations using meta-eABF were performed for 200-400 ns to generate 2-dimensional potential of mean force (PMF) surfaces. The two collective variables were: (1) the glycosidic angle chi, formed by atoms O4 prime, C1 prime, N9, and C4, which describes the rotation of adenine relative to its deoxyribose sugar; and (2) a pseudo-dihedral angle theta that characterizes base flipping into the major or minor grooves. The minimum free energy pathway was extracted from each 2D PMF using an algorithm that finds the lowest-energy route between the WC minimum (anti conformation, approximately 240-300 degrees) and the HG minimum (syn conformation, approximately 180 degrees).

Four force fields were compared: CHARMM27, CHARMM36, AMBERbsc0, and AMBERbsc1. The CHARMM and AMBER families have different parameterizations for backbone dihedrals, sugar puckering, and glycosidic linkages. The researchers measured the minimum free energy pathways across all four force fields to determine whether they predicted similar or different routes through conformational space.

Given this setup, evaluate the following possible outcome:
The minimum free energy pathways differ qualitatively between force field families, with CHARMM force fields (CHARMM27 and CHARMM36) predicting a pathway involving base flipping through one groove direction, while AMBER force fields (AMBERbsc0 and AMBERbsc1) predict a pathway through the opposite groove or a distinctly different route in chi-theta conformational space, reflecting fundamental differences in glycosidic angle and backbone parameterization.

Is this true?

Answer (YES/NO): NO